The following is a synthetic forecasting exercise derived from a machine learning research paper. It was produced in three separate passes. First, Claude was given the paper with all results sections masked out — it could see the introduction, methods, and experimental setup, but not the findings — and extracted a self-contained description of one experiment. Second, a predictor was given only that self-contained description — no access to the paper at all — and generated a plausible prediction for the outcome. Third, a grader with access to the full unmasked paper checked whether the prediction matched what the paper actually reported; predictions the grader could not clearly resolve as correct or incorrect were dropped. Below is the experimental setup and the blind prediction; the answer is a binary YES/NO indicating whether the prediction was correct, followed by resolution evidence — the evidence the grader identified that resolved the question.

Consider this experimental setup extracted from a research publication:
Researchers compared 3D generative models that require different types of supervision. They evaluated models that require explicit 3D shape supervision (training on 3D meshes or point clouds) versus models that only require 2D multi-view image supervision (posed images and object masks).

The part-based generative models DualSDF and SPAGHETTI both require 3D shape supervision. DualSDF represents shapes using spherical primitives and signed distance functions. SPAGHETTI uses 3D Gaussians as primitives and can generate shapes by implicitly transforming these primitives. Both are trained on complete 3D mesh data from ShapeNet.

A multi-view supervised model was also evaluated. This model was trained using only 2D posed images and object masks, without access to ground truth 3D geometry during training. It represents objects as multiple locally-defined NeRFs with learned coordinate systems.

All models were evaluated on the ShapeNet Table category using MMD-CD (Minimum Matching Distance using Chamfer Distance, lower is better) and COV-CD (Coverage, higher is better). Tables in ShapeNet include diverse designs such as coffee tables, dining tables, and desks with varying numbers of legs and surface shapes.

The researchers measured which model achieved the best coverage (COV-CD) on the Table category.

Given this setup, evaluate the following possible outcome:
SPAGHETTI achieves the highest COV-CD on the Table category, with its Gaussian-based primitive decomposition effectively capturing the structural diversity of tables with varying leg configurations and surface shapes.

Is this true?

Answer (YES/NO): YES